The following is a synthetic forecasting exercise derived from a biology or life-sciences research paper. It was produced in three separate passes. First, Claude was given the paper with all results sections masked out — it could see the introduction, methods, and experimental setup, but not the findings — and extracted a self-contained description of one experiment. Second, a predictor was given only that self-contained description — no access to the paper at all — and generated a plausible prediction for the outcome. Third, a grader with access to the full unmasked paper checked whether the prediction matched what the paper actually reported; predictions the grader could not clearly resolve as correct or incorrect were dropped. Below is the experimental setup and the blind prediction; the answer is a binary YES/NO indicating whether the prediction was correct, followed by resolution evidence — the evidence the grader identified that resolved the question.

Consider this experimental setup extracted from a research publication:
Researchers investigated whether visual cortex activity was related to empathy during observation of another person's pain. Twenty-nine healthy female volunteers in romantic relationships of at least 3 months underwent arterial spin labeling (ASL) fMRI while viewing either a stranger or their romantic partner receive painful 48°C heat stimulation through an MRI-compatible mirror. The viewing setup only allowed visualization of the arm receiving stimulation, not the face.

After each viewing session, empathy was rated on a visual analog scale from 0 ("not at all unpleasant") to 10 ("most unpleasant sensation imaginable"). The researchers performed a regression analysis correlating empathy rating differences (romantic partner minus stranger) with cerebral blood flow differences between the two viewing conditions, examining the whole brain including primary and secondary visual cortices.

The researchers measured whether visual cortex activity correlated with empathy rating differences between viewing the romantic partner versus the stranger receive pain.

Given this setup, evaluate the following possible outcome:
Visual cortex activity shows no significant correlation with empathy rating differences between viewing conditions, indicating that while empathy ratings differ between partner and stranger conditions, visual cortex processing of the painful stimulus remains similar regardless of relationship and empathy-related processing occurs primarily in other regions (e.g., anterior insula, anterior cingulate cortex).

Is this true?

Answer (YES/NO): NO